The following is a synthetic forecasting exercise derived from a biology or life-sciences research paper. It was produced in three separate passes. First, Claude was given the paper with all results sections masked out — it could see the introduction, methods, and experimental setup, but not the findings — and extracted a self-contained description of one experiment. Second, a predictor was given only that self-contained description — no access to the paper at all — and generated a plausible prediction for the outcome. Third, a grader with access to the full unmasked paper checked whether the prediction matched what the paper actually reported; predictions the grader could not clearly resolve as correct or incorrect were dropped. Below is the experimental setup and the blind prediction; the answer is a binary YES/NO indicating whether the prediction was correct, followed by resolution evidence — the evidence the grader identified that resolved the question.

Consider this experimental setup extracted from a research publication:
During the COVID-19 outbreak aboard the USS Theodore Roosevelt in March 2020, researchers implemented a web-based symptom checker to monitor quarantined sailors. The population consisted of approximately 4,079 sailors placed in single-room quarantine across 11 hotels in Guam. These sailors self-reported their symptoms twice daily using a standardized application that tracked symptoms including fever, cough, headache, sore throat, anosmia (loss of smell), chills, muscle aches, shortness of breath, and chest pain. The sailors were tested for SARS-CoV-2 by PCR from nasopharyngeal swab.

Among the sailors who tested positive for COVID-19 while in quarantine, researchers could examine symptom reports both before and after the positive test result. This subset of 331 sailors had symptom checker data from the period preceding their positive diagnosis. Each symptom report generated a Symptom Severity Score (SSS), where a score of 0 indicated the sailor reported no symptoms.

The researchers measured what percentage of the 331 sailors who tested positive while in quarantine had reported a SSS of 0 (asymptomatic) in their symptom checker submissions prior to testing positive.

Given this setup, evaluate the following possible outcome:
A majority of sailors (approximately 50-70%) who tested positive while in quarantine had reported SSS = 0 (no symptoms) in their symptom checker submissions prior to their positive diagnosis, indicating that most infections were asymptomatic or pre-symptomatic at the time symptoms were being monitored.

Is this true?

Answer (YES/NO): YES